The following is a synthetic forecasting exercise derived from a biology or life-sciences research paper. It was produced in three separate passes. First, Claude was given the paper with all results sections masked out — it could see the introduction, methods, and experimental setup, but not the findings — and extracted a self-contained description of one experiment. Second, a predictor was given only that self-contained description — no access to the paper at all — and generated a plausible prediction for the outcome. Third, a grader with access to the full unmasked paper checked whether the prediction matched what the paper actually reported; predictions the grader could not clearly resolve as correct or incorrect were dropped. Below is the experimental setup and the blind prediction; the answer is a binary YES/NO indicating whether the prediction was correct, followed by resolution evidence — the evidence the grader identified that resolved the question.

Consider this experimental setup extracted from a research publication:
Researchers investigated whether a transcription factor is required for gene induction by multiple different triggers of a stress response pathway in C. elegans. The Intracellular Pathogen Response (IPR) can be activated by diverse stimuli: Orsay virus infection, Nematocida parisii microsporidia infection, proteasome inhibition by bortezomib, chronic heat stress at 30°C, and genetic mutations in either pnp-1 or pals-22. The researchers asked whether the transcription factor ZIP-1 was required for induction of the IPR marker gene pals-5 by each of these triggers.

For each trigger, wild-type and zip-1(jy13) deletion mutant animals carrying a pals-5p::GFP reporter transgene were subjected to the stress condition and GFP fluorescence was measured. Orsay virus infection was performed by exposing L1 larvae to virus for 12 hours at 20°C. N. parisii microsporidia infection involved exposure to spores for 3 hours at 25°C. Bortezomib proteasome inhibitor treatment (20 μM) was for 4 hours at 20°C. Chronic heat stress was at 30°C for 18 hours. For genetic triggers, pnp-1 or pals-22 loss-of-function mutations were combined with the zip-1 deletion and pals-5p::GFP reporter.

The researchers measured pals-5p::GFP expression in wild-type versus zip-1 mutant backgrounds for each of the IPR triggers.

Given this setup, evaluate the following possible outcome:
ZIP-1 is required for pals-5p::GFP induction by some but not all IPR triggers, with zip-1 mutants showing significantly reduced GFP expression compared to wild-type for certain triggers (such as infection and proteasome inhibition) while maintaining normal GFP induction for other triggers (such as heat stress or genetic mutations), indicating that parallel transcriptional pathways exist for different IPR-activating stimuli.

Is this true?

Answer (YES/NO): NO